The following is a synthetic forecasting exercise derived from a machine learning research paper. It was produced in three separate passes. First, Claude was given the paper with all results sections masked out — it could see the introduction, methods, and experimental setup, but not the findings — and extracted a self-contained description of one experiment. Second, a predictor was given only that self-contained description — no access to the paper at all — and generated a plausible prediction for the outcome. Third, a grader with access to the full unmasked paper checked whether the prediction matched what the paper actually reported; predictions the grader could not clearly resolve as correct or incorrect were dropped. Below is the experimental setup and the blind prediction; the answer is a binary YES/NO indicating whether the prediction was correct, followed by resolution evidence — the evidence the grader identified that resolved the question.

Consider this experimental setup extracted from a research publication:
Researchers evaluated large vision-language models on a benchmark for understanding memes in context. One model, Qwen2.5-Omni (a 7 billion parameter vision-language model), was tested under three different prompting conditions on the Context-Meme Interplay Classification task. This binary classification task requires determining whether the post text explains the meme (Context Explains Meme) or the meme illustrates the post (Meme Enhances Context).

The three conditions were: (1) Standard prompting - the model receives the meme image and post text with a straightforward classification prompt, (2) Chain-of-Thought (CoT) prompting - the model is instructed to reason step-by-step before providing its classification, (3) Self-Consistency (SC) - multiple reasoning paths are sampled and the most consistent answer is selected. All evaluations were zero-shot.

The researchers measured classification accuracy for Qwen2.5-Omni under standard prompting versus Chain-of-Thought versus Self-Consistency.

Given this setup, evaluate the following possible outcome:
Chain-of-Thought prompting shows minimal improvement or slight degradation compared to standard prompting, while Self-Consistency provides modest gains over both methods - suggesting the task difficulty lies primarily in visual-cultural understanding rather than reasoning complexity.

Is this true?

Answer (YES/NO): NO